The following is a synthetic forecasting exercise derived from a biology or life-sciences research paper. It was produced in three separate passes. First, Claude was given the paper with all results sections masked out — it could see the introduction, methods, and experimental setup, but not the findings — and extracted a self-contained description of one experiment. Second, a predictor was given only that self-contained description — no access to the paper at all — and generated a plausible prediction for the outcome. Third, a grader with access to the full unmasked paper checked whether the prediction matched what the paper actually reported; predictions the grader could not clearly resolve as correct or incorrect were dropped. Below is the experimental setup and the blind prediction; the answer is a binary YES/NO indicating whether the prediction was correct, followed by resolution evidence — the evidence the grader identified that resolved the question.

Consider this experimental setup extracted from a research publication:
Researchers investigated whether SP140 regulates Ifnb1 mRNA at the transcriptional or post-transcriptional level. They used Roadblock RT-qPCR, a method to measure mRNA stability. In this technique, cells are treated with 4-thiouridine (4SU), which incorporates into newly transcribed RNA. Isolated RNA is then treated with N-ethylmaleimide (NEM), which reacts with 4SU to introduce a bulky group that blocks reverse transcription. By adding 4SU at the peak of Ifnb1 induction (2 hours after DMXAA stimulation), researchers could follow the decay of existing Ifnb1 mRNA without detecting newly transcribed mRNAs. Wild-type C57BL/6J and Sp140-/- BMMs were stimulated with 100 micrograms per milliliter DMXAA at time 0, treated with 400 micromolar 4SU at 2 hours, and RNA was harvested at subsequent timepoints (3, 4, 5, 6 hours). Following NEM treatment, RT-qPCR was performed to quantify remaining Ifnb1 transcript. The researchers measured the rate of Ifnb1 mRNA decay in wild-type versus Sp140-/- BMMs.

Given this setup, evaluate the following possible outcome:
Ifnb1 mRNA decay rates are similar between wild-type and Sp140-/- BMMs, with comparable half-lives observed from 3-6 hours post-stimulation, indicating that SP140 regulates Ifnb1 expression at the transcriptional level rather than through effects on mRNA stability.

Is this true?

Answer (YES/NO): NO